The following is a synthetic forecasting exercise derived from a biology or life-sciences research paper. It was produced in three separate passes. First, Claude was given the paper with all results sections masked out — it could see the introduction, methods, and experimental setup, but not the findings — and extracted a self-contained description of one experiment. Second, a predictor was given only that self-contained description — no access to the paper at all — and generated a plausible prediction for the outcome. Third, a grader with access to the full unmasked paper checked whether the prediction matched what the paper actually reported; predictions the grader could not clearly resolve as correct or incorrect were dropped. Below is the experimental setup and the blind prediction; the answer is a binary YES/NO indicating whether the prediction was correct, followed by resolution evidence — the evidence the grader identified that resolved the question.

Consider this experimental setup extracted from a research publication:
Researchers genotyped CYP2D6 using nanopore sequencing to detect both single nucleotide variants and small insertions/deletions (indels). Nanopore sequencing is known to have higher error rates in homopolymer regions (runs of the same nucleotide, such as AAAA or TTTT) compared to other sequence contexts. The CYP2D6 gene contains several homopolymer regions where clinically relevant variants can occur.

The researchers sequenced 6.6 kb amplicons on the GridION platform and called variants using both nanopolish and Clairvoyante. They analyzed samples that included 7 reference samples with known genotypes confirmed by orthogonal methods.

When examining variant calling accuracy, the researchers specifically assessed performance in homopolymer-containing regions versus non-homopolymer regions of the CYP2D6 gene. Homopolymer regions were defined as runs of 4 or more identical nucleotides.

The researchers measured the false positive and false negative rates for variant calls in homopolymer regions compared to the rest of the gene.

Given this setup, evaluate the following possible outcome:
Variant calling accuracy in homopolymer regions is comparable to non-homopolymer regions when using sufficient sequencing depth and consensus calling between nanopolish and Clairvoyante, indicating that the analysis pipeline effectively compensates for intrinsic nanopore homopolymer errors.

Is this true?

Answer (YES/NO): NO